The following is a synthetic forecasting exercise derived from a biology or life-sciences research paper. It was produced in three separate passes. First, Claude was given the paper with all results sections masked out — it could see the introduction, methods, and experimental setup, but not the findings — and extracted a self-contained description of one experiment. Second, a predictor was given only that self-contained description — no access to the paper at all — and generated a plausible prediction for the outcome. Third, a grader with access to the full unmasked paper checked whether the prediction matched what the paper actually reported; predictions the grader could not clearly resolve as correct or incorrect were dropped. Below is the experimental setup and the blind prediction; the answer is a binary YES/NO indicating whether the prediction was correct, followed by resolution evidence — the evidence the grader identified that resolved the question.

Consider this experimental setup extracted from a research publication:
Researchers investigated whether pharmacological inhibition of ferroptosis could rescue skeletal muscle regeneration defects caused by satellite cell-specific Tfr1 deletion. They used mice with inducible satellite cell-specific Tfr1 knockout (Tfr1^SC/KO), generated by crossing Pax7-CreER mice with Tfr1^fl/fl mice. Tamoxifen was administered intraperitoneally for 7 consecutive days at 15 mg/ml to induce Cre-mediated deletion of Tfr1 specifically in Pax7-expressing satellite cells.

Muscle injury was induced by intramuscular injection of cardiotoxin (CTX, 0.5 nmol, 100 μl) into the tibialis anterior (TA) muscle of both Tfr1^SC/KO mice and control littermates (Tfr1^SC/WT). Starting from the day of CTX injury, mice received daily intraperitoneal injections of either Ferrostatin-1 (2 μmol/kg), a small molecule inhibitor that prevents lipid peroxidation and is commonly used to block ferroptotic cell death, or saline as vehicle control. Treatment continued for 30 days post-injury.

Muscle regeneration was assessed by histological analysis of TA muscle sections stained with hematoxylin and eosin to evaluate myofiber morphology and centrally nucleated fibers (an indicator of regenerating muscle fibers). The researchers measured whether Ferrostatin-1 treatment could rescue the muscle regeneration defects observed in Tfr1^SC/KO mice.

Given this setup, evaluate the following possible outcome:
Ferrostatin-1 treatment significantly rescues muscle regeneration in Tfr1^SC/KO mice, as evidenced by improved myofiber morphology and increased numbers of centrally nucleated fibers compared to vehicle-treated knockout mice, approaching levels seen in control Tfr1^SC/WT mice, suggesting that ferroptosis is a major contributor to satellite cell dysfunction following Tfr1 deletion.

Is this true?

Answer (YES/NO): NO